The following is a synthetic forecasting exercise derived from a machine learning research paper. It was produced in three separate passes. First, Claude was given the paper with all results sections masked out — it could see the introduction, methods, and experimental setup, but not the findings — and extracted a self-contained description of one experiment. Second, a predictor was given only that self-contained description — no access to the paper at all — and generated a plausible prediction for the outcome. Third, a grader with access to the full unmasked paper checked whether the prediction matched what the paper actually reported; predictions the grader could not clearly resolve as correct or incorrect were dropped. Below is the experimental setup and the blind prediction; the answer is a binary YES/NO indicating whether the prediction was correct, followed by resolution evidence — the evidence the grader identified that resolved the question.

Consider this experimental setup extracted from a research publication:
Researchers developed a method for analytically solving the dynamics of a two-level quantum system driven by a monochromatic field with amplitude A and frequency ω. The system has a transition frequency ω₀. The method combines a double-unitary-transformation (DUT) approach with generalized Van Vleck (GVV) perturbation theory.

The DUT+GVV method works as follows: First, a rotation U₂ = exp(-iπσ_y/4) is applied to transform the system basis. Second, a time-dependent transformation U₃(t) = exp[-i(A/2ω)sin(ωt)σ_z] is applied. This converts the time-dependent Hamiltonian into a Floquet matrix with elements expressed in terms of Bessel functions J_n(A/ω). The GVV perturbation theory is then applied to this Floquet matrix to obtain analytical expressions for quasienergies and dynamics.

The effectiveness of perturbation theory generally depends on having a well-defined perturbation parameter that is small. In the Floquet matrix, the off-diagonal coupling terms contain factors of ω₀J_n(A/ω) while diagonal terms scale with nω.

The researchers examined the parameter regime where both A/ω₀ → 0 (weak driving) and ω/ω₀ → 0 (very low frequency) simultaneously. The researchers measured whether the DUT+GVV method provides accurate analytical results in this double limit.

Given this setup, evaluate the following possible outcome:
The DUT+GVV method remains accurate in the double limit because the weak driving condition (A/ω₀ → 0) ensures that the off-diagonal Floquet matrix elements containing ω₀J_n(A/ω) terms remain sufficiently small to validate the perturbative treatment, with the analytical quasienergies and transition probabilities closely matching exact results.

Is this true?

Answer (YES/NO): NO